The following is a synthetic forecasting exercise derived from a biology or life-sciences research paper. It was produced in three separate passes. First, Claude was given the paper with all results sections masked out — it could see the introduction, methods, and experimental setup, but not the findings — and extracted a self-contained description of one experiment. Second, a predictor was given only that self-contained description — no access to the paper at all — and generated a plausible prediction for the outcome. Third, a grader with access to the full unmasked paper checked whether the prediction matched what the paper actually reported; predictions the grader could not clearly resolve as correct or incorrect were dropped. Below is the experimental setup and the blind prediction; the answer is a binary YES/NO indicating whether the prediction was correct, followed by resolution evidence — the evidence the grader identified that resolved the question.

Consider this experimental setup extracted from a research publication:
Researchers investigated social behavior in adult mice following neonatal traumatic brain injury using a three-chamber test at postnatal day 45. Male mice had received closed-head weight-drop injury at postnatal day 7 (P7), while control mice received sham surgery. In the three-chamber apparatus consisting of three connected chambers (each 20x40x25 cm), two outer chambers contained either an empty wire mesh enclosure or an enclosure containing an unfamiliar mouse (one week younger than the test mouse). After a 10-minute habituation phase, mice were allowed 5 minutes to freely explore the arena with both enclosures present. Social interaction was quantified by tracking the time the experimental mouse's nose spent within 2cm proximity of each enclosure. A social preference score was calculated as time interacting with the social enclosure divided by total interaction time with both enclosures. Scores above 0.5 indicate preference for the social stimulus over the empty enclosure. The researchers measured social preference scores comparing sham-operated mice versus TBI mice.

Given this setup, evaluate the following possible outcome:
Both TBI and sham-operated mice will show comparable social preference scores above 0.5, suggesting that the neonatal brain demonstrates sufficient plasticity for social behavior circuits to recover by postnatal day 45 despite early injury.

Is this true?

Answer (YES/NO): NO